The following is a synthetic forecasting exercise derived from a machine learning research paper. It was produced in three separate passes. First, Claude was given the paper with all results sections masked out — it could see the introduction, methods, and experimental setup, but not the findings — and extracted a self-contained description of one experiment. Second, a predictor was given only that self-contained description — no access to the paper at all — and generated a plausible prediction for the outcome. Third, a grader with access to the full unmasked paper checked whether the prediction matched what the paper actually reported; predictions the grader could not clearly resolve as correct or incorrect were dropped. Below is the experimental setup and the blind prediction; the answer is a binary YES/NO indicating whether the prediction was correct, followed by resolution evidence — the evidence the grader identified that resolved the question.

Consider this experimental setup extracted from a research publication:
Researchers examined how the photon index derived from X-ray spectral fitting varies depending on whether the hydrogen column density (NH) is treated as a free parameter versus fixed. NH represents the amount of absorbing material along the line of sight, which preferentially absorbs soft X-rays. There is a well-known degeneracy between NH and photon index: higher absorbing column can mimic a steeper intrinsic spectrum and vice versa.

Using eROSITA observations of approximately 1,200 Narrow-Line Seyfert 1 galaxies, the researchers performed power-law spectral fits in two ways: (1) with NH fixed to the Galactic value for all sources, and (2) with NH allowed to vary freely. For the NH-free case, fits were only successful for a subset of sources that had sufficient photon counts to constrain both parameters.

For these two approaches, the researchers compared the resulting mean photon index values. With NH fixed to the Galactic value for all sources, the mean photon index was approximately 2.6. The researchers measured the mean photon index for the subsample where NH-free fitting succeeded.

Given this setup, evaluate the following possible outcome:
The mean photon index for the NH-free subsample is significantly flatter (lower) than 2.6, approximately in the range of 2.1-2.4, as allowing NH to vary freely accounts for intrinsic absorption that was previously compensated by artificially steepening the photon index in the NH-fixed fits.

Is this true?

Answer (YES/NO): NO